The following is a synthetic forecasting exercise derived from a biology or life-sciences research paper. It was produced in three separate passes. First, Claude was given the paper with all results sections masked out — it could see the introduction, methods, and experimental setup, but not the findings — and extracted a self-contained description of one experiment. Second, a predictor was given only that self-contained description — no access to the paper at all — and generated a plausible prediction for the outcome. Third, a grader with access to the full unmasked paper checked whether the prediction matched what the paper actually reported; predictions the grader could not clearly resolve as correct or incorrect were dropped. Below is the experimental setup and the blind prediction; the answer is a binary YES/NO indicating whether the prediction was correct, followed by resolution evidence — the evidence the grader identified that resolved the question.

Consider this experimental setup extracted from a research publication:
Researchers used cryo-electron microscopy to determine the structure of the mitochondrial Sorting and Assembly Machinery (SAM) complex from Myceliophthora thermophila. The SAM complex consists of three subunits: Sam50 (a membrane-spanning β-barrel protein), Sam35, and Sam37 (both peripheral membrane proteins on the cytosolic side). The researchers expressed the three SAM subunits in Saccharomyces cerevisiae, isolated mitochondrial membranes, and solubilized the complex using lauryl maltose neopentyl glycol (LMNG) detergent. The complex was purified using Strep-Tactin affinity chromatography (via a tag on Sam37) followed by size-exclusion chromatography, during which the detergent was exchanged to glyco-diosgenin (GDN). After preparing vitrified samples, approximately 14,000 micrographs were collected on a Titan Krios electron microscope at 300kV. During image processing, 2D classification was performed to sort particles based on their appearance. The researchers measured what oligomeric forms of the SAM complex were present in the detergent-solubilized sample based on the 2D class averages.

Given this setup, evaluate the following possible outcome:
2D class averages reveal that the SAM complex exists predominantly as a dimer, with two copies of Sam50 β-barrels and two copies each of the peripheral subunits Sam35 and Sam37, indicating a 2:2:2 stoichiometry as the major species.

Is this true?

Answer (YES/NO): NO